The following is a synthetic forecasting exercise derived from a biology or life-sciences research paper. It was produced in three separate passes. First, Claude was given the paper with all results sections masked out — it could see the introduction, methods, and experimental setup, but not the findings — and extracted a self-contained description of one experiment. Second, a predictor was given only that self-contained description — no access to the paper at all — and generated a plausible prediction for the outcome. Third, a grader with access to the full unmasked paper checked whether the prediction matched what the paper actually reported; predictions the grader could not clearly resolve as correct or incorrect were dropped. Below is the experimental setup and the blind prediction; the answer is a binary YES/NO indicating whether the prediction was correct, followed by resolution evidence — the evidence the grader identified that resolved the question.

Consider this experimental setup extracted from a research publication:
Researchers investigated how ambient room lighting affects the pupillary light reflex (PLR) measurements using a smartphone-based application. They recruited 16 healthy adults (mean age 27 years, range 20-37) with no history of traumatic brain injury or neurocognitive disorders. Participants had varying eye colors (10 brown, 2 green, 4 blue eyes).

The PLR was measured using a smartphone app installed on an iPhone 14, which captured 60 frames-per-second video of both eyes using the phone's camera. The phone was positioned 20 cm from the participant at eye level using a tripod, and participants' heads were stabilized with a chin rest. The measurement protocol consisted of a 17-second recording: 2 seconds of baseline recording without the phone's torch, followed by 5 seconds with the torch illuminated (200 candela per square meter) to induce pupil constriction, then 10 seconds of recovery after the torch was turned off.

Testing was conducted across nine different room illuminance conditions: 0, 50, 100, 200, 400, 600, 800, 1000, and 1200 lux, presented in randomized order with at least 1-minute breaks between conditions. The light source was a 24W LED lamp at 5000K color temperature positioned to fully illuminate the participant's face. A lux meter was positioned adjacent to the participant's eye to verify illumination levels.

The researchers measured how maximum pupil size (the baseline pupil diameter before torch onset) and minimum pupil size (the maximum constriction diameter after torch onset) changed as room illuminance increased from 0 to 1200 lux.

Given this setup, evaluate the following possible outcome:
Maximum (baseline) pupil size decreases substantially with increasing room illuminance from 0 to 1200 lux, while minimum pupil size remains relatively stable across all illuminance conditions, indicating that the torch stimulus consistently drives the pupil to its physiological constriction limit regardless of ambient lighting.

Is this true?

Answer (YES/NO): YES